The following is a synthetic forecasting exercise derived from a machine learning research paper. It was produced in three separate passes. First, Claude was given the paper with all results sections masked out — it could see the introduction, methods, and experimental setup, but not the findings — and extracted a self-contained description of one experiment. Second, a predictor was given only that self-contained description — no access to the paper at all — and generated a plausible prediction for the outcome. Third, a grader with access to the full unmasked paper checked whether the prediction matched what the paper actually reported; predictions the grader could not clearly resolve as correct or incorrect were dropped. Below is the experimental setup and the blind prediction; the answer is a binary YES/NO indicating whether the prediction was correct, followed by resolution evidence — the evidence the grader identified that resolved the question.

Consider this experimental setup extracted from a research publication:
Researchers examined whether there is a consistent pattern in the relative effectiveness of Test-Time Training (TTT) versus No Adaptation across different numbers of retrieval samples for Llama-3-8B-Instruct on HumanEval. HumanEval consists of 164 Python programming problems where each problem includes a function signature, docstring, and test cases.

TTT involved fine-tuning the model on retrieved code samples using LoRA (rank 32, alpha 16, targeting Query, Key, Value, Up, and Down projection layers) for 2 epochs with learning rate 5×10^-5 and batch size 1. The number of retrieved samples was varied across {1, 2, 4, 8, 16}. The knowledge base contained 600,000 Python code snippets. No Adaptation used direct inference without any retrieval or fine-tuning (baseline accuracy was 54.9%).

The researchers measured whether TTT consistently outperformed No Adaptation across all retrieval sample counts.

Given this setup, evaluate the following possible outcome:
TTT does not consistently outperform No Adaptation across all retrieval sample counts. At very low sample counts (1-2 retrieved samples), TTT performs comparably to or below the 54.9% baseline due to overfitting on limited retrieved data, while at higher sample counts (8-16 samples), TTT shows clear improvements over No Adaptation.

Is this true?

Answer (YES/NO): NO